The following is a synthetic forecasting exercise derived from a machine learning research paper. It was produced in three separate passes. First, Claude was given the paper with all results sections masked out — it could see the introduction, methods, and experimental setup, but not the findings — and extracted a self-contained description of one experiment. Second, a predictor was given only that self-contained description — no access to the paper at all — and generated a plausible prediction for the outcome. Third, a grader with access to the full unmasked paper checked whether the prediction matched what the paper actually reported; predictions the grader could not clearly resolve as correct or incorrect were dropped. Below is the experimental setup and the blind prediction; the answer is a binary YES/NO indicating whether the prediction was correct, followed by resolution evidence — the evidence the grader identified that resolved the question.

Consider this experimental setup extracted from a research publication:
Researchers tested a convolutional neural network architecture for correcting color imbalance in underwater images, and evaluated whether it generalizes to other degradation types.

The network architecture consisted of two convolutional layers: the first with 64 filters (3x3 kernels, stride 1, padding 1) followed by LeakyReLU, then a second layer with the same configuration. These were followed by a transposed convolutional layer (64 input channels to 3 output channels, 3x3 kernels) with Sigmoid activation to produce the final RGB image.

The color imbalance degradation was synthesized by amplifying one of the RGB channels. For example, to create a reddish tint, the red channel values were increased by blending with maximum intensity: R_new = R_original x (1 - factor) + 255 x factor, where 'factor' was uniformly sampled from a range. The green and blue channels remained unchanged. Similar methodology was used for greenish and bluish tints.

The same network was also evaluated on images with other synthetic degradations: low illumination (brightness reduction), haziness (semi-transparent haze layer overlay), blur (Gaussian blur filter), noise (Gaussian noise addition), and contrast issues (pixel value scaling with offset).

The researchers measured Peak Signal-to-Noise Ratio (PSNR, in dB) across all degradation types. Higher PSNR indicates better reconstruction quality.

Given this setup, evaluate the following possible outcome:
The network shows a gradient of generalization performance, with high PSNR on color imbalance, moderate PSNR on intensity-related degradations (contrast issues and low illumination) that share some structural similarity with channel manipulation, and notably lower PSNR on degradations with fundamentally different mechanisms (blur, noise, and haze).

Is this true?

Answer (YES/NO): NO